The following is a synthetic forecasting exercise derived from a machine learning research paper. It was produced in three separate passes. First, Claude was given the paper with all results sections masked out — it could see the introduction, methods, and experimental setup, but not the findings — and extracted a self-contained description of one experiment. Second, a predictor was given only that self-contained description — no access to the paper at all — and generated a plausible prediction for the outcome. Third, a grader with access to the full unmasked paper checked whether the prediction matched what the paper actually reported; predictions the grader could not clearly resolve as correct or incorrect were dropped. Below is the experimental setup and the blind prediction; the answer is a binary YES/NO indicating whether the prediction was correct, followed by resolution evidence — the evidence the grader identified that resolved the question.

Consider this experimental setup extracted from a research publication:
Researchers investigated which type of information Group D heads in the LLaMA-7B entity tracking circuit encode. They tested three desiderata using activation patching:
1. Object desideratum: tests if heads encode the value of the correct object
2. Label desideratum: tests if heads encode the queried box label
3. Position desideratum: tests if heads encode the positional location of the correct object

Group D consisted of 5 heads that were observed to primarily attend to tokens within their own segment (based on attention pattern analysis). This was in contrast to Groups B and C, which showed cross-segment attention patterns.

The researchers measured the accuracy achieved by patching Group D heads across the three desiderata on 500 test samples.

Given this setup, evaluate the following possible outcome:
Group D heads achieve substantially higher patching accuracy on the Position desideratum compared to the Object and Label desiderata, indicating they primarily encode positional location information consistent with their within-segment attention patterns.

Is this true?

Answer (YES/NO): NO